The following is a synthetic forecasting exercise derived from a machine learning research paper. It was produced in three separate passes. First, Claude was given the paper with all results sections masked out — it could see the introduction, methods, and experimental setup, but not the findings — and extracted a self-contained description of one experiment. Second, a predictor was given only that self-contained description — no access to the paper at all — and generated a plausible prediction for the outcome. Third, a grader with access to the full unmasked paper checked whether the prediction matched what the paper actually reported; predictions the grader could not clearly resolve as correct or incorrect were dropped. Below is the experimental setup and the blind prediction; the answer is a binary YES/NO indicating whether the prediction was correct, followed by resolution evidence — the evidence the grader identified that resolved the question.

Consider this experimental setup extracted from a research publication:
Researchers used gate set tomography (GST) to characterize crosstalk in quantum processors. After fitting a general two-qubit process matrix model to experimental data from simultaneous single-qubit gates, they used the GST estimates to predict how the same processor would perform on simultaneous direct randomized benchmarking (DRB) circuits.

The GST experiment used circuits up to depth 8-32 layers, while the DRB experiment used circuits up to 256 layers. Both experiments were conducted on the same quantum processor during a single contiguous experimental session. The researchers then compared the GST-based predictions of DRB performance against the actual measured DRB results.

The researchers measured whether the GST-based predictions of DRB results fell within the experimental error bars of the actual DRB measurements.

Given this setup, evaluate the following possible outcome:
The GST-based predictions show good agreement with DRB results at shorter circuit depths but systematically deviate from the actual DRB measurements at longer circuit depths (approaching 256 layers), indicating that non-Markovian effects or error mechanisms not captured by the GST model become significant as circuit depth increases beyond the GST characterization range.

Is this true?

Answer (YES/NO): NO